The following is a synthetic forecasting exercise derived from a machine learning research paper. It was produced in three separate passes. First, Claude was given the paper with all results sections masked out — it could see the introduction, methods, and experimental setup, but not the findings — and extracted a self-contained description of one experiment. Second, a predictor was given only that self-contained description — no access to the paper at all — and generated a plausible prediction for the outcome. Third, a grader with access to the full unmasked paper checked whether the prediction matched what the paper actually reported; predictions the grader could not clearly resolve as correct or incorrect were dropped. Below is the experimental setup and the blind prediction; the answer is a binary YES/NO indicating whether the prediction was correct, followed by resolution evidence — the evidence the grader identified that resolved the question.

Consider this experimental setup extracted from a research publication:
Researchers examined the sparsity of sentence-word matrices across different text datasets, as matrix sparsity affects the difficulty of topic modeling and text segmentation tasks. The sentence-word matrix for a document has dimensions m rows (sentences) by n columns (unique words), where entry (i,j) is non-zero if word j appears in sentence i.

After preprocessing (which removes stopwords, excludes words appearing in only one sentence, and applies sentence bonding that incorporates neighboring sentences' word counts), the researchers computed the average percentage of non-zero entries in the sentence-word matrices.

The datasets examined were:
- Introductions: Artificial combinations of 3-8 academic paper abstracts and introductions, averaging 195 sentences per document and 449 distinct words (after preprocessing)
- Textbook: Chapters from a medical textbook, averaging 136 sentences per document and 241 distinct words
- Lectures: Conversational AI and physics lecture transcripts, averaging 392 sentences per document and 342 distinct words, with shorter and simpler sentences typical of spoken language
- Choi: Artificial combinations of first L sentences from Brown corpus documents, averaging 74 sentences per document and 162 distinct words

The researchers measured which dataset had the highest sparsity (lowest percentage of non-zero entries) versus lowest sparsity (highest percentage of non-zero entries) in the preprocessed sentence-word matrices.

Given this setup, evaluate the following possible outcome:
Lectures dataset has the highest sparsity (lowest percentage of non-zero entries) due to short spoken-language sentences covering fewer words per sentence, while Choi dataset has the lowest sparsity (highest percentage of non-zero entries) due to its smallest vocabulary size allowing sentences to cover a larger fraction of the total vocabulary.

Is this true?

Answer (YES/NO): NO